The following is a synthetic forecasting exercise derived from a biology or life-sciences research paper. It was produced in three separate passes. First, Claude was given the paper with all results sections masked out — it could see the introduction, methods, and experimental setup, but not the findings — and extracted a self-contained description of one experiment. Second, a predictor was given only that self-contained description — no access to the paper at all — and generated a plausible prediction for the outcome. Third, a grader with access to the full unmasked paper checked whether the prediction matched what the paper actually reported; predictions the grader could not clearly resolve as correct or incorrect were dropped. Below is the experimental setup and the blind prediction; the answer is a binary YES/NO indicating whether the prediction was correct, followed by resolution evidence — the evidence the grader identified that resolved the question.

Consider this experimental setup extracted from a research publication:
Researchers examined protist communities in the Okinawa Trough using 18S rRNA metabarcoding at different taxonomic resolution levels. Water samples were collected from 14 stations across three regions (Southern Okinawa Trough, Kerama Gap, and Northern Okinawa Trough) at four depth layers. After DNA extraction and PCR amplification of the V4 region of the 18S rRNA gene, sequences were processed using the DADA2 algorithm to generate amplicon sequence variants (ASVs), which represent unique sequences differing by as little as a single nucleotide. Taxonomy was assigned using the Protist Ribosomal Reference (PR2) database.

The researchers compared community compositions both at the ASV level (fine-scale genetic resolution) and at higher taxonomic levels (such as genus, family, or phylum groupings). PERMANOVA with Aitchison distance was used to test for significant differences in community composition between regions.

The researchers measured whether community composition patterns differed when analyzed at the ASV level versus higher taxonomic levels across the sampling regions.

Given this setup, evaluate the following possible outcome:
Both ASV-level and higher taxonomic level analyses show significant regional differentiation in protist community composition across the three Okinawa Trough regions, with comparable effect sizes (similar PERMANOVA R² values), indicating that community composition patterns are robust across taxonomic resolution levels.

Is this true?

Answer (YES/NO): NO